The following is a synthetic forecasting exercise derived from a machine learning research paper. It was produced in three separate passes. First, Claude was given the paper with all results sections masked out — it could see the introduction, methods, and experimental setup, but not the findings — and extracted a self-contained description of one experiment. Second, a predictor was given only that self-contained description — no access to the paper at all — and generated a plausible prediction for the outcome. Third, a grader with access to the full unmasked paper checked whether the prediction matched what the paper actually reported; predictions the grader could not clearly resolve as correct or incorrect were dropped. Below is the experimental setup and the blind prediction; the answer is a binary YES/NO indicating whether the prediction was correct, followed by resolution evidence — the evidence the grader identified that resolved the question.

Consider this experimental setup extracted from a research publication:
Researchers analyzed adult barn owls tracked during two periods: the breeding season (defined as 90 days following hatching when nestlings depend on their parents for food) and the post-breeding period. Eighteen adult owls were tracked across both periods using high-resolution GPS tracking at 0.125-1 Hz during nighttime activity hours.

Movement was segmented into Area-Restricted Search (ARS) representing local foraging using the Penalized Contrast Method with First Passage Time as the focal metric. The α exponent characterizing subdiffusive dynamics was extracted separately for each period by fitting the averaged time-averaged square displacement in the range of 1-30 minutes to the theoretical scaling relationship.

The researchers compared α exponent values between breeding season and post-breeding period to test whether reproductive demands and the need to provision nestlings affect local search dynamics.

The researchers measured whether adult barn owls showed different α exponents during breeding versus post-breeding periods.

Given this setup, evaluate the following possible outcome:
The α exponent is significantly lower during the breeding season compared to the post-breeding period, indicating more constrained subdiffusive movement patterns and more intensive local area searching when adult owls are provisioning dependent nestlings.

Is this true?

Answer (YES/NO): NO